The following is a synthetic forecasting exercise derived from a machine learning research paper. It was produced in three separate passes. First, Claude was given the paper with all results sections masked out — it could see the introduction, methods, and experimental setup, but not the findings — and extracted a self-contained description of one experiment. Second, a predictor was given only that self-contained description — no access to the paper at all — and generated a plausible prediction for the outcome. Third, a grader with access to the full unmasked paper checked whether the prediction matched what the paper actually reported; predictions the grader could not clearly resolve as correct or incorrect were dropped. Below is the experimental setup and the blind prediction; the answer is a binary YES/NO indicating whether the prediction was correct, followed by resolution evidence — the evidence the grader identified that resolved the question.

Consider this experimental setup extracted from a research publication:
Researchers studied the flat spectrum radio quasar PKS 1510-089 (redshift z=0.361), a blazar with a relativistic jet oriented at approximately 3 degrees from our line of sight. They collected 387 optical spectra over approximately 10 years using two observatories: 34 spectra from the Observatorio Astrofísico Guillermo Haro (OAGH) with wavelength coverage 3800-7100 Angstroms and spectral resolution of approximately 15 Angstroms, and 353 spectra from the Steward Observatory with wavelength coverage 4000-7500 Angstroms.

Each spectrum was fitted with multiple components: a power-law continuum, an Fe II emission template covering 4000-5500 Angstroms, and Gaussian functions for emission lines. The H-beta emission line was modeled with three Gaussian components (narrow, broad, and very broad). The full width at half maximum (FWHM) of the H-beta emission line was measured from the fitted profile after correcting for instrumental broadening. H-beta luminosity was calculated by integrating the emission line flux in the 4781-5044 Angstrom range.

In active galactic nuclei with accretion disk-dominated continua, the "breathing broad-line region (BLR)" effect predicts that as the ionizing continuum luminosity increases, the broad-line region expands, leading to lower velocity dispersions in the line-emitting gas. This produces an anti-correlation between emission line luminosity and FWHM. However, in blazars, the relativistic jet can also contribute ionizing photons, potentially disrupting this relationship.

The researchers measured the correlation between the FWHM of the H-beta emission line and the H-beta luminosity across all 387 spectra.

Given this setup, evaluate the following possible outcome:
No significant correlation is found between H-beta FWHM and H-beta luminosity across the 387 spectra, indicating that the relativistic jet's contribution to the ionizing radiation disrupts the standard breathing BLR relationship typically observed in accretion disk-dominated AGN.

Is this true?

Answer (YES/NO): NO